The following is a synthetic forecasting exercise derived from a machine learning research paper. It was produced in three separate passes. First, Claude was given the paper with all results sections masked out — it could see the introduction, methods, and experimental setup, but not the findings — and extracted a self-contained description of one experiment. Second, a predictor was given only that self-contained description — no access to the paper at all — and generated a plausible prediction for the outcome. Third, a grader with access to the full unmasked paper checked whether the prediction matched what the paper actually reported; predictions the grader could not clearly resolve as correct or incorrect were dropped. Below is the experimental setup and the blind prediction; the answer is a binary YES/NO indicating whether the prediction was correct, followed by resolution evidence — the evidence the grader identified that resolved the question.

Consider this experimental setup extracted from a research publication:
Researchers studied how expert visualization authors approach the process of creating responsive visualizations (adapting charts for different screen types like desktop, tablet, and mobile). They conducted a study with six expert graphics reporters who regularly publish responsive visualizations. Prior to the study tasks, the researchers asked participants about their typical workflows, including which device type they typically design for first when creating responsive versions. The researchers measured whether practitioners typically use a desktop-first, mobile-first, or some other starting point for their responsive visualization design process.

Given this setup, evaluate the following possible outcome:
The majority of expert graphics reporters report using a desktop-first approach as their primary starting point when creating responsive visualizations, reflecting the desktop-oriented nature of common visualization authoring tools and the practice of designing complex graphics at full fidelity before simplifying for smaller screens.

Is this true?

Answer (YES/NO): YES